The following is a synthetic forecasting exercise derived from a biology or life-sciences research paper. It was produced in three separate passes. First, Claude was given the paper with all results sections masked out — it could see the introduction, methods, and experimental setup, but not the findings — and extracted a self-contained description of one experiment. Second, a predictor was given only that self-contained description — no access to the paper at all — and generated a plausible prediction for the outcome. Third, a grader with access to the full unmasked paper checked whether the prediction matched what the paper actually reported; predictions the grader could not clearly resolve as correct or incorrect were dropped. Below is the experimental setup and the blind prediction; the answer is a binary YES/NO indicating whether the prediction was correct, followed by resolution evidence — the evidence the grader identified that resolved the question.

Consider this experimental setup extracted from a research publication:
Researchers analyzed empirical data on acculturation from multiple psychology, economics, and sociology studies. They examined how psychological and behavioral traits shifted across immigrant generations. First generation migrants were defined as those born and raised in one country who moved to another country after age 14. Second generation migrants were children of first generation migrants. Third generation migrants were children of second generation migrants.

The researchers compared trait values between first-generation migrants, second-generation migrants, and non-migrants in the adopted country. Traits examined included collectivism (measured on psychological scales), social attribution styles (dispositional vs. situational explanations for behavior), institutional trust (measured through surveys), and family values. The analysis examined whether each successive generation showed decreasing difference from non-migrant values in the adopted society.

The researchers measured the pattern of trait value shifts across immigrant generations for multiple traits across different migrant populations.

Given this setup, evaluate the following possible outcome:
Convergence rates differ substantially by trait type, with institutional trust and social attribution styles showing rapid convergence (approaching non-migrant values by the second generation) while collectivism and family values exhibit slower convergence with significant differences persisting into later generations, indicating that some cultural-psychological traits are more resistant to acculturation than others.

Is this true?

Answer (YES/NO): NO